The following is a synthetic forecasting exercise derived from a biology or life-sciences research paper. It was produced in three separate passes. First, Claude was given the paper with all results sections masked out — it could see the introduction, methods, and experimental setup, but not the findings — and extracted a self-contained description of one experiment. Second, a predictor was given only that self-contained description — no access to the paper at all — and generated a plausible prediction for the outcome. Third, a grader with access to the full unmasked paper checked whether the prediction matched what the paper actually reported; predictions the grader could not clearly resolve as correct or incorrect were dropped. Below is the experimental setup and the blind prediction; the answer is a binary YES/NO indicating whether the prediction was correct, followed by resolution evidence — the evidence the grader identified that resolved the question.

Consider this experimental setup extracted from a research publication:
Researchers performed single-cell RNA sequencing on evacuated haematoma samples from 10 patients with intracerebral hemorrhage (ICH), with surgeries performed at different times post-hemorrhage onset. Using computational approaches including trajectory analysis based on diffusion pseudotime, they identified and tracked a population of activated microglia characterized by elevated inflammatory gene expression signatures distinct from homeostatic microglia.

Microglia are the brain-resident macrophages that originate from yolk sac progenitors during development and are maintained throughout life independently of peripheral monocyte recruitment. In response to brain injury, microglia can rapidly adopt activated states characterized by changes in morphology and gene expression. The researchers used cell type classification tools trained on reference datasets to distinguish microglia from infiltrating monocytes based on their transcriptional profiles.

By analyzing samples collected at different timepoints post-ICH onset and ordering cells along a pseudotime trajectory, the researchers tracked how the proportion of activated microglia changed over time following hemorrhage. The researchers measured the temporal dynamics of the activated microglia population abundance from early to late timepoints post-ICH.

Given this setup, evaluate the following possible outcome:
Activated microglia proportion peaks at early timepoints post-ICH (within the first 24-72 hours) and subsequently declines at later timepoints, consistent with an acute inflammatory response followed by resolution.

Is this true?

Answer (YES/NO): YES